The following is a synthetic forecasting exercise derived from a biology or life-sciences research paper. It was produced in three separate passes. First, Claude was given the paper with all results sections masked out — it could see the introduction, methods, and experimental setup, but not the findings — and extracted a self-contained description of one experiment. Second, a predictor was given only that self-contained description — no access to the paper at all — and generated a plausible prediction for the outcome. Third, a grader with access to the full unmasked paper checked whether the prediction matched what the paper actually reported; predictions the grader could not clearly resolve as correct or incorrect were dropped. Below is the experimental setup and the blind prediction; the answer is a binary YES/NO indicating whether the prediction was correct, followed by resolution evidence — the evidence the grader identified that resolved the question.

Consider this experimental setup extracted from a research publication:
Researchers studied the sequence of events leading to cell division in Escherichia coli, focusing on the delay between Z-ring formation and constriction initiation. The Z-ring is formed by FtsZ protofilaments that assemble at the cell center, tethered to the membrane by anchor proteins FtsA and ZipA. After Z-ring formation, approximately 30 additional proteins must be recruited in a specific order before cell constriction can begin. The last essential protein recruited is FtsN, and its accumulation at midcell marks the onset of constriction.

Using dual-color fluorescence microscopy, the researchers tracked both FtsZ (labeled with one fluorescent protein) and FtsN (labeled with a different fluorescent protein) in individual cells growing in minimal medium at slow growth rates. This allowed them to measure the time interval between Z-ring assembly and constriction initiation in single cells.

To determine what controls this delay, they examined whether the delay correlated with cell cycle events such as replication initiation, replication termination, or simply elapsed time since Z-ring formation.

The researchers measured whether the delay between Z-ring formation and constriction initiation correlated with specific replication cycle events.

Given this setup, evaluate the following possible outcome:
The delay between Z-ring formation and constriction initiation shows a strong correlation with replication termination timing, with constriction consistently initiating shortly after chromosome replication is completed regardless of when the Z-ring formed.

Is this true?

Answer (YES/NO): YES